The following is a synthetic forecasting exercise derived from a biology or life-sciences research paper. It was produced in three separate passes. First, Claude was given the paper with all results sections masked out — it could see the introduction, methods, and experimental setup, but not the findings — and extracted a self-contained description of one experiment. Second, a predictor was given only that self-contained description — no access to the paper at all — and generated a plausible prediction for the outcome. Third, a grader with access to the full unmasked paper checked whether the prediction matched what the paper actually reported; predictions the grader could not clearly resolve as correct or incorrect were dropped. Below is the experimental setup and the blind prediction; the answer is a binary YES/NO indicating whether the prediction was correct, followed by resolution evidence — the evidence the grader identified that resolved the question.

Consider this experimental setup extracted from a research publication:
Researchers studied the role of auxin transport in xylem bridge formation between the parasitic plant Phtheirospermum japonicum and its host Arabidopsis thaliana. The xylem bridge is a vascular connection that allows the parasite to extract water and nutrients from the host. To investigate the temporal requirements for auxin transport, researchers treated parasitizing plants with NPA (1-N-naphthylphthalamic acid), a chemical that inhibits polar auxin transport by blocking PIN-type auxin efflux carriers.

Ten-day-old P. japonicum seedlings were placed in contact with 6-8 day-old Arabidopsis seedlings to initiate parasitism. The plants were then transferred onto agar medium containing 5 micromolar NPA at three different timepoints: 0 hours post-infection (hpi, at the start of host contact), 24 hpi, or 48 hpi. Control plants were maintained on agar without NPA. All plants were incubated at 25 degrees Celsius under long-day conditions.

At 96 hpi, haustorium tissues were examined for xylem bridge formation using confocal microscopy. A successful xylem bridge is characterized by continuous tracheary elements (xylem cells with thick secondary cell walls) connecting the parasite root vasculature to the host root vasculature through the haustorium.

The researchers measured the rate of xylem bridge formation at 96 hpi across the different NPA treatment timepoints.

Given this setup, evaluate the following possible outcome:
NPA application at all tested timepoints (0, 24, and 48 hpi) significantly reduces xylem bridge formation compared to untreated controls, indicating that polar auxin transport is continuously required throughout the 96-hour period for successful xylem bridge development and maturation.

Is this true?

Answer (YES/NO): YES